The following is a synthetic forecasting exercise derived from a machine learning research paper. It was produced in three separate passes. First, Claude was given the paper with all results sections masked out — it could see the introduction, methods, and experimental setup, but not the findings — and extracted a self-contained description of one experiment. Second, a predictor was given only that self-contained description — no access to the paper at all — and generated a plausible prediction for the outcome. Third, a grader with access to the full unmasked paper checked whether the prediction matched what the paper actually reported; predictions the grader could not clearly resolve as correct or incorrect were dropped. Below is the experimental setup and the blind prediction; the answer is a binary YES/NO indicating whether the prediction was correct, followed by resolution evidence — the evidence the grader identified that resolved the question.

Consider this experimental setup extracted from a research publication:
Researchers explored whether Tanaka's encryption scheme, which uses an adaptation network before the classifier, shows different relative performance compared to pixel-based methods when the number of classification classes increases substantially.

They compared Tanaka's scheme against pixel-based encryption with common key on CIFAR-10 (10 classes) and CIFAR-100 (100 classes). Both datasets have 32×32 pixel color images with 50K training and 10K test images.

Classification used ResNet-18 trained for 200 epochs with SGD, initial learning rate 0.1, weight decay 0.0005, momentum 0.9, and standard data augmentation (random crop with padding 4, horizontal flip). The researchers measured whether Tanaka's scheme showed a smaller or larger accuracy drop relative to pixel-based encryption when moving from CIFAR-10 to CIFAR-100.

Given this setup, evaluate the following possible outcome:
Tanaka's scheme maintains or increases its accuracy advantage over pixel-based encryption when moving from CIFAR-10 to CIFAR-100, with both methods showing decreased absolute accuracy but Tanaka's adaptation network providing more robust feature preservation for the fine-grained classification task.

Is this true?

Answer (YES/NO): NO